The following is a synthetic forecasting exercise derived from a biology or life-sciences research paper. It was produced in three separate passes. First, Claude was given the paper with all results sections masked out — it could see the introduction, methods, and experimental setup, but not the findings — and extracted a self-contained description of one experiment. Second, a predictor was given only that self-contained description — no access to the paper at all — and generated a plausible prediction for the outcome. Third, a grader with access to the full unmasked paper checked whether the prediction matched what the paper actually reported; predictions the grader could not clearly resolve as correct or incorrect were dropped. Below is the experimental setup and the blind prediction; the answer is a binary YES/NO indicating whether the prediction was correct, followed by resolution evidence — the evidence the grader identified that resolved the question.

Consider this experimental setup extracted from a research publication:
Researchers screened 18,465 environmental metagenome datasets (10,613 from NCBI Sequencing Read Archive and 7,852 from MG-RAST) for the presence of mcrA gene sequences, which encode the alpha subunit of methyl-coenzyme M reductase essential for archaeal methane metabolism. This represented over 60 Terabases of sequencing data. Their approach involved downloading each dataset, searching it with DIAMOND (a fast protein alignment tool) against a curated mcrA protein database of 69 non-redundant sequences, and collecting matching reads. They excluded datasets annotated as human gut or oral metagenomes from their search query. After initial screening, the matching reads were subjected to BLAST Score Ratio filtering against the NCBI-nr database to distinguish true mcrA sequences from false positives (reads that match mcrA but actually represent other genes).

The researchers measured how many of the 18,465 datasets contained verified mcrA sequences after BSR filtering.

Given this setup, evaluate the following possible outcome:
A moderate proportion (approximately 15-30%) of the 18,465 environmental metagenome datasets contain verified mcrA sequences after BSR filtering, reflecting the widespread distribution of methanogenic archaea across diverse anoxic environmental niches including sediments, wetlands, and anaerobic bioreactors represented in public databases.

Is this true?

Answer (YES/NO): YES